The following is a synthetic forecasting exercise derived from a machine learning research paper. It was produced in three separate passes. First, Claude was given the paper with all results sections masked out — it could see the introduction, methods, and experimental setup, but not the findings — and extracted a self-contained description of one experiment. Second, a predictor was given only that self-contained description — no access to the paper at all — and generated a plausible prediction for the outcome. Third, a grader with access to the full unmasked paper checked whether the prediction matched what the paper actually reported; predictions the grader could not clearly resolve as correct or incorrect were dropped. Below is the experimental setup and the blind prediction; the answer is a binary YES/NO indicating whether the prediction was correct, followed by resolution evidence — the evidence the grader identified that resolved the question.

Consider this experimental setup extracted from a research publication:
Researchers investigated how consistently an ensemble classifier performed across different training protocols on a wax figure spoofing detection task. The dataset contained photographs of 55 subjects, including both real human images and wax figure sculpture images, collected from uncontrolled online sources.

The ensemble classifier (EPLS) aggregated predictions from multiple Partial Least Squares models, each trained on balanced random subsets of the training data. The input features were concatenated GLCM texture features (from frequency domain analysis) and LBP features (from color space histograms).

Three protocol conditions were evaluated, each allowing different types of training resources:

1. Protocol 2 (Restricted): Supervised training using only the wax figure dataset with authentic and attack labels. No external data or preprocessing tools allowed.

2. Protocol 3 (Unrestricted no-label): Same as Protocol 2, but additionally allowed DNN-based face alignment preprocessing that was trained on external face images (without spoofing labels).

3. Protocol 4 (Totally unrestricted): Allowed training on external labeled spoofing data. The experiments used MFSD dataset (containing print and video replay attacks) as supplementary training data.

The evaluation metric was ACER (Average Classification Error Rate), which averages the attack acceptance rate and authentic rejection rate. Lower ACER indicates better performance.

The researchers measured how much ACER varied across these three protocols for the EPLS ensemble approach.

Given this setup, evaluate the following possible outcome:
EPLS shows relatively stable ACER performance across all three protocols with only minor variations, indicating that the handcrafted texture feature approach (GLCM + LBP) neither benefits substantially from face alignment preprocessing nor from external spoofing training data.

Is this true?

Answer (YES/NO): YES